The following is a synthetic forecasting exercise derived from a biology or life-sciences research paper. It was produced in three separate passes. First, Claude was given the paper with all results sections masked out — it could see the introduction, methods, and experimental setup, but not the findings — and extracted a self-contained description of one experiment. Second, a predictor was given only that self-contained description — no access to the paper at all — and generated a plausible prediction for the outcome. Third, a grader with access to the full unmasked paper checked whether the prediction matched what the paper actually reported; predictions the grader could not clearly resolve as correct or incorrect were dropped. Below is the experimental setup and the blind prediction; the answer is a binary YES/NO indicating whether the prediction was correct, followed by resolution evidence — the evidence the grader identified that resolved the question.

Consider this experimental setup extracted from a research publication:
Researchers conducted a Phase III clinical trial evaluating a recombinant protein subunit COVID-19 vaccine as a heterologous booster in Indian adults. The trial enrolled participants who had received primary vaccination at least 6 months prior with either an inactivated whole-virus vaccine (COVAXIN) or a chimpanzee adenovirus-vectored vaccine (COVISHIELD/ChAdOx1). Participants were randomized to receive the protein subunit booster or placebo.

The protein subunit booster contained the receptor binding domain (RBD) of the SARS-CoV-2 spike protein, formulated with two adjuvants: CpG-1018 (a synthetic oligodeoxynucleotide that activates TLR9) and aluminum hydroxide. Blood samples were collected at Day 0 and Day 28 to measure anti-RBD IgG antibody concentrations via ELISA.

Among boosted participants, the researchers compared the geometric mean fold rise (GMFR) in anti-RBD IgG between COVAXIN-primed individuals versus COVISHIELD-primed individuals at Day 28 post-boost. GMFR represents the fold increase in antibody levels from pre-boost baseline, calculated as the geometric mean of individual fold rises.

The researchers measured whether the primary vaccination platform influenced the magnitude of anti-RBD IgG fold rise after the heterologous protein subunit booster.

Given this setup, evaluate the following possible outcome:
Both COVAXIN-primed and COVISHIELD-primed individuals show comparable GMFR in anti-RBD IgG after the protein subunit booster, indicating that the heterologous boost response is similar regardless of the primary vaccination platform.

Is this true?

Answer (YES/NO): NO